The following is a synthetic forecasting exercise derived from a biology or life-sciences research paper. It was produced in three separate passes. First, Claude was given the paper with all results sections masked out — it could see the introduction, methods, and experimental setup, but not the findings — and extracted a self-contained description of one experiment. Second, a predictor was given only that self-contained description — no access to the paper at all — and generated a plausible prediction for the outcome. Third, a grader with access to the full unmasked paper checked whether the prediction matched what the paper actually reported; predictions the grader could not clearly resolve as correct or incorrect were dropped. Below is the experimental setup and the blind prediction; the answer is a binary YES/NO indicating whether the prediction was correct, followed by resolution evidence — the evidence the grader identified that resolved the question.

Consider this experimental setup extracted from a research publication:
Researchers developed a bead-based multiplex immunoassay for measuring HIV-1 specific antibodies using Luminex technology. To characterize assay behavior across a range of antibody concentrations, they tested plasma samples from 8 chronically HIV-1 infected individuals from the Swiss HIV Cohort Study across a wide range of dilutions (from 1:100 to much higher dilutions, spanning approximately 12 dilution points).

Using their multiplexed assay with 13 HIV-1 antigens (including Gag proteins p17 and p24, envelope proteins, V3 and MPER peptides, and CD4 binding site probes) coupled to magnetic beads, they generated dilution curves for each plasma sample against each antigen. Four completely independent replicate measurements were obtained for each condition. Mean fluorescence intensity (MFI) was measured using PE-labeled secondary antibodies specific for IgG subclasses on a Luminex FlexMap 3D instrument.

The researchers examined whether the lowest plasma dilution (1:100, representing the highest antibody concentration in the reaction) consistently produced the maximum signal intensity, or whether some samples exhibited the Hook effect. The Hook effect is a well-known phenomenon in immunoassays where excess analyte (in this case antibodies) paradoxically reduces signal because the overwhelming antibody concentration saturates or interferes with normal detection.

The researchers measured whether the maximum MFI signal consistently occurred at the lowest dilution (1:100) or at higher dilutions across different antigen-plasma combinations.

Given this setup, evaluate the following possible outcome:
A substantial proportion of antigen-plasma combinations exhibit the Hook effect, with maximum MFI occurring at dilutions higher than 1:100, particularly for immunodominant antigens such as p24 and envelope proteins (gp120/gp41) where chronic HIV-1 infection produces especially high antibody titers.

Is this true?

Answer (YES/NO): YES